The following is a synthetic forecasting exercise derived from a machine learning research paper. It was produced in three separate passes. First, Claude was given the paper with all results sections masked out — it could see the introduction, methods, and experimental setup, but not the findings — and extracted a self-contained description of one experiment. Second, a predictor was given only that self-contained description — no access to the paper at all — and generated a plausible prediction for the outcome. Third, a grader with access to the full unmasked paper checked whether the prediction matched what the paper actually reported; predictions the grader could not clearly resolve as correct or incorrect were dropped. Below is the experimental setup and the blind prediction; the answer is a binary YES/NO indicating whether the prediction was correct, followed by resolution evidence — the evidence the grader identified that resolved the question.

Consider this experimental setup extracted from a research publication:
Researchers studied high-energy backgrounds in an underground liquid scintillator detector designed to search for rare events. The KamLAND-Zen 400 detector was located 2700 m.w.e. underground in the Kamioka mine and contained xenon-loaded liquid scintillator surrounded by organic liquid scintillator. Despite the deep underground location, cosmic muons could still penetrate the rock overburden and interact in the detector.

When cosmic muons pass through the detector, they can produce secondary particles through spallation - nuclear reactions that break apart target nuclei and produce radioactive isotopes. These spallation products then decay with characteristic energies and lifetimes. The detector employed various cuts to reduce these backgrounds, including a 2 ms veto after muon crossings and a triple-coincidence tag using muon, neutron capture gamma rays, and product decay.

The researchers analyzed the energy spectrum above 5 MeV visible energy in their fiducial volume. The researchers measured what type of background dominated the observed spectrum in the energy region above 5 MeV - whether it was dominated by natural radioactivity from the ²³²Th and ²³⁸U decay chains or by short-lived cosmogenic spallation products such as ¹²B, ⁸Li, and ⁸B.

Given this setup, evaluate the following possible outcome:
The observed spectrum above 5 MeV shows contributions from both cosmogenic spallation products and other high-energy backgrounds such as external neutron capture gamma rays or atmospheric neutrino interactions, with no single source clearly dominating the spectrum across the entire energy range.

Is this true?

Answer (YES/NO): NO